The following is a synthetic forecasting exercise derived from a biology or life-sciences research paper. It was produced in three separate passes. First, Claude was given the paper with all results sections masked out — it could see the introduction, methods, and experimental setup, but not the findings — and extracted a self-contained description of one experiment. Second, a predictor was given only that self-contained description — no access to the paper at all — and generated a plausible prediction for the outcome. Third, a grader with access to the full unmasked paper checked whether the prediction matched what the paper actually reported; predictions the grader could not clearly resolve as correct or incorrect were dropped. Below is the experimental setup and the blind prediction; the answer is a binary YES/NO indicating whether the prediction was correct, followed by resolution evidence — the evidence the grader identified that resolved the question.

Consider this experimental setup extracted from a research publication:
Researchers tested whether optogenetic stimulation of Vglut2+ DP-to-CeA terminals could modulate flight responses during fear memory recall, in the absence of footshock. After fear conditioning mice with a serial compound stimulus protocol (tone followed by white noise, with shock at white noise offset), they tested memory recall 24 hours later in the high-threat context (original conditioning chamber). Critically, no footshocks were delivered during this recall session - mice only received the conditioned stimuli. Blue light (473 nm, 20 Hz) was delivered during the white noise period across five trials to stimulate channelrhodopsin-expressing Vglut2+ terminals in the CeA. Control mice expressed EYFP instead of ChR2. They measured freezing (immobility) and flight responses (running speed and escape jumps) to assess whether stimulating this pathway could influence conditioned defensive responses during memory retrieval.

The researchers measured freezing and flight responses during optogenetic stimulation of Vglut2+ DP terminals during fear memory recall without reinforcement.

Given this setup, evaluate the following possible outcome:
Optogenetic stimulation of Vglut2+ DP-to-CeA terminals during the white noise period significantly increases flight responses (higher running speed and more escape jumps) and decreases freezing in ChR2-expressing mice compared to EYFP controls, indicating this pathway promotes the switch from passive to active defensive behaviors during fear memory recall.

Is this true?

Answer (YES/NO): YES